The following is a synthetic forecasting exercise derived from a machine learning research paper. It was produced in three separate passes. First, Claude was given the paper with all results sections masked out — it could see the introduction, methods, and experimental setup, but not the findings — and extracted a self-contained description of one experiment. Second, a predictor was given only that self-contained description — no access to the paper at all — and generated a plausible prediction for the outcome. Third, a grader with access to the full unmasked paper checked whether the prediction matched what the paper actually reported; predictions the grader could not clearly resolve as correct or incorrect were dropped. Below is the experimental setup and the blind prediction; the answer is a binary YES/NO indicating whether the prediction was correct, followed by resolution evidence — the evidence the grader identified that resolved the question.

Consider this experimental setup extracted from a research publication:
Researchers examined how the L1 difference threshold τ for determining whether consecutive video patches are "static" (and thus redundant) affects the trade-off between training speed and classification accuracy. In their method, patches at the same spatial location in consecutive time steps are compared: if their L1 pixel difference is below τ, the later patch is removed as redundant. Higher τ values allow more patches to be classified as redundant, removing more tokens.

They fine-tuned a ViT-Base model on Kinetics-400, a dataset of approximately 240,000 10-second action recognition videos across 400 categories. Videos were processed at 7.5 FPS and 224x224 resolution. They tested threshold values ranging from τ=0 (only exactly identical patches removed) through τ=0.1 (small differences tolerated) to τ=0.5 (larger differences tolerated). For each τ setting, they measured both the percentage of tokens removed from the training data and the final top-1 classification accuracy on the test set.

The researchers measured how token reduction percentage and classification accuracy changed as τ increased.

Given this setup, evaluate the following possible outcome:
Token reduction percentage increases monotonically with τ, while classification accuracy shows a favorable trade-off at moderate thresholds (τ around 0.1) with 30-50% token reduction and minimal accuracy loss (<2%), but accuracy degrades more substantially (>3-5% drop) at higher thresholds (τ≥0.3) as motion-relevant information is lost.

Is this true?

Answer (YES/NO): NO